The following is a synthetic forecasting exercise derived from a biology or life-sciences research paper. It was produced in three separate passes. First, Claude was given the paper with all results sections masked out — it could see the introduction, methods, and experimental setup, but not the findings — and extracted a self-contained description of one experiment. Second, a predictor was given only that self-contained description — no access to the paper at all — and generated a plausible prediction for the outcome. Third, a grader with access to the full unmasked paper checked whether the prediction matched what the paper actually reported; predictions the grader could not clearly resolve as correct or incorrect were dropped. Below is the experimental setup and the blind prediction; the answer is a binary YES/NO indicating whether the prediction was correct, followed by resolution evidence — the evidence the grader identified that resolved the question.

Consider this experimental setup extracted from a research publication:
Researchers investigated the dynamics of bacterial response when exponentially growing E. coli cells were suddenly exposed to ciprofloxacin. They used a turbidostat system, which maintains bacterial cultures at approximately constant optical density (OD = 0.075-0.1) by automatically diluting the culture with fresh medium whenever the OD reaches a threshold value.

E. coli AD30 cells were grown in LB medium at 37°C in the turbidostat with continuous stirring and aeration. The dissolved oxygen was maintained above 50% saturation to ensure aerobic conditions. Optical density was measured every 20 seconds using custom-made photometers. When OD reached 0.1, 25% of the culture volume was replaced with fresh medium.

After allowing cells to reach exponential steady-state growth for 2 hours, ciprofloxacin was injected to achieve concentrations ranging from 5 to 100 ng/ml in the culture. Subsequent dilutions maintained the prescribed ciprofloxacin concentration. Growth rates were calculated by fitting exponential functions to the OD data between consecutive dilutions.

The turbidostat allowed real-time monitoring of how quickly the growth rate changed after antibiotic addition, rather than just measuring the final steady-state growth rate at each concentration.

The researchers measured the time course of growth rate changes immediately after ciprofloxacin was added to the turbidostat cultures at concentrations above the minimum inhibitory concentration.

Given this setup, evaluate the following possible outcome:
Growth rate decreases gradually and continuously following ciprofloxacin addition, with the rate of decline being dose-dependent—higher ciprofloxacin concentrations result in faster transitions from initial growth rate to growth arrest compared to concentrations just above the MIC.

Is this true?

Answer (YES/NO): NO